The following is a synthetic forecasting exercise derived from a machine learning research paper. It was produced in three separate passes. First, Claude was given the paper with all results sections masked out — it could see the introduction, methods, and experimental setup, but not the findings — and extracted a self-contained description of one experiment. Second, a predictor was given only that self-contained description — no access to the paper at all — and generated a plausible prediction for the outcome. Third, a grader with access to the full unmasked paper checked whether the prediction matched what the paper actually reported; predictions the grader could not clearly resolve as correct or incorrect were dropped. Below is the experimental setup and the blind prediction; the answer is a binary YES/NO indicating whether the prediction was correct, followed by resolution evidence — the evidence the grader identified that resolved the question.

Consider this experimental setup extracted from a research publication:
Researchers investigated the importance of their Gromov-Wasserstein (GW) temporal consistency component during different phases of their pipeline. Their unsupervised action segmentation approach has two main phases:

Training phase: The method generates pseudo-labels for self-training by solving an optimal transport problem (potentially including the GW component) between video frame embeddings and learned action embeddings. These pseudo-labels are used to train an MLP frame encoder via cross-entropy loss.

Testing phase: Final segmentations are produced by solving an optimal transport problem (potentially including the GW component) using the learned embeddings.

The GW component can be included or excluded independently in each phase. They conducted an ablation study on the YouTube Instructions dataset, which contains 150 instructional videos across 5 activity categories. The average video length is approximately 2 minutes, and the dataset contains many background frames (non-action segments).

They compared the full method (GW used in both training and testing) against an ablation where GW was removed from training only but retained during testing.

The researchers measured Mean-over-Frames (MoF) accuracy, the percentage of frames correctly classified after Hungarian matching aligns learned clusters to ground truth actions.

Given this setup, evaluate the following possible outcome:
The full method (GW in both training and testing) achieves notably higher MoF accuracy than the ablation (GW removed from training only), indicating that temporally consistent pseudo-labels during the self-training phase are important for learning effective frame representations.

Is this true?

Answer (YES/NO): YES